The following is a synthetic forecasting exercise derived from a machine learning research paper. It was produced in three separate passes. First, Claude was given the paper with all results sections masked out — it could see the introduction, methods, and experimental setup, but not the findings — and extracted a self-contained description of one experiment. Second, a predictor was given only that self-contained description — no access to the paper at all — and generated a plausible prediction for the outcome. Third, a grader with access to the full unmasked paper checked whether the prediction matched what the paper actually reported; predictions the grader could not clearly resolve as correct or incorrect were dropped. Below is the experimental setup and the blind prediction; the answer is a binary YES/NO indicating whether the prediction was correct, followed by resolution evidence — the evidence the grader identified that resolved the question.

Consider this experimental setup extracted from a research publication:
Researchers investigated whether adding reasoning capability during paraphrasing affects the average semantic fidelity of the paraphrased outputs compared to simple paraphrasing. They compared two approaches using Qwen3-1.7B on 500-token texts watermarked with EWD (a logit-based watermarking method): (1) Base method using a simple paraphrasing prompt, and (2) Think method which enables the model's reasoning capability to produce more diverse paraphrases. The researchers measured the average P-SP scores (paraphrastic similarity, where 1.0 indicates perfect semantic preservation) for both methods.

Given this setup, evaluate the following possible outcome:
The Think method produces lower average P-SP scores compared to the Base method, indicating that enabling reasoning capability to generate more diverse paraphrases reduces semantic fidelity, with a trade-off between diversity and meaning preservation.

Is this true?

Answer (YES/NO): YES